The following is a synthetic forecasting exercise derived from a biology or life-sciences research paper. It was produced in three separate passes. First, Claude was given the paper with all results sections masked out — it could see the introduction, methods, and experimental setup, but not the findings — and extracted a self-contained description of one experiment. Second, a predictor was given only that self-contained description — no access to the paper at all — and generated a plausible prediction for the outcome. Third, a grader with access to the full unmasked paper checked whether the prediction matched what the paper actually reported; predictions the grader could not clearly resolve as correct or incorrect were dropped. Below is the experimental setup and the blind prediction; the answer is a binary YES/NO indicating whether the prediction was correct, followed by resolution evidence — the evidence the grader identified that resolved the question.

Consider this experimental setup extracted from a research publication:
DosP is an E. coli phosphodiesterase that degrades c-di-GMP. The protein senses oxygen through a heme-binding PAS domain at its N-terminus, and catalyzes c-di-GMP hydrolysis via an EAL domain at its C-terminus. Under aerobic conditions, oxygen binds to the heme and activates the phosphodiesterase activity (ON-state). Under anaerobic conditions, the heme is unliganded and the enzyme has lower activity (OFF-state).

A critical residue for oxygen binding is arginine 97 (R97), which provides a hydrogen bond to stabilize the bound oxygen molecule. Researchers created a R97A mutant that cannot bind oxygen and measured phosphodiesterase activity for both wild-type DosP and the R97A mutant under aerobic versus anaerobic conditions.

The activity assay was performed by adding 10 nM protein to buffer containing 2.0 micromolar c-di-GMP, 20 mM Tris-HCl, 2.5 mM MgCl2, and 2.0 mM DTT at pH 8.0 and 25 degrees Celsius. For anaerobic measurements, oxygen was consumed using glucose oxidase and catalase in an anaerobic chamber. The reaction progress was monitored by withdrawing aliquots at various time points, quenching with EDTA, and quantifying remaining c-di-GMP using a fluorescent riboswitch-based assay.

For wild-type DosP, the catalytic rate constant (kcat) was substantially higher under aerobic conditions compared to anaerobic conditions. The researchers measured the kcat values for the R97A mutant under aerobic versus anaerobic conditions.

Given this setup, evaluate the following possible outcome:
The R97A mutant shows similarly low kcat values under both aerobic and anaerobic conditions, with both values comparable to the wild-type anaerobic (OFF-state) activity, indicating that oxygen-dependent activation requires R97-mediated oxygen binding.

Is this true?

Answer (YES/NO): YES